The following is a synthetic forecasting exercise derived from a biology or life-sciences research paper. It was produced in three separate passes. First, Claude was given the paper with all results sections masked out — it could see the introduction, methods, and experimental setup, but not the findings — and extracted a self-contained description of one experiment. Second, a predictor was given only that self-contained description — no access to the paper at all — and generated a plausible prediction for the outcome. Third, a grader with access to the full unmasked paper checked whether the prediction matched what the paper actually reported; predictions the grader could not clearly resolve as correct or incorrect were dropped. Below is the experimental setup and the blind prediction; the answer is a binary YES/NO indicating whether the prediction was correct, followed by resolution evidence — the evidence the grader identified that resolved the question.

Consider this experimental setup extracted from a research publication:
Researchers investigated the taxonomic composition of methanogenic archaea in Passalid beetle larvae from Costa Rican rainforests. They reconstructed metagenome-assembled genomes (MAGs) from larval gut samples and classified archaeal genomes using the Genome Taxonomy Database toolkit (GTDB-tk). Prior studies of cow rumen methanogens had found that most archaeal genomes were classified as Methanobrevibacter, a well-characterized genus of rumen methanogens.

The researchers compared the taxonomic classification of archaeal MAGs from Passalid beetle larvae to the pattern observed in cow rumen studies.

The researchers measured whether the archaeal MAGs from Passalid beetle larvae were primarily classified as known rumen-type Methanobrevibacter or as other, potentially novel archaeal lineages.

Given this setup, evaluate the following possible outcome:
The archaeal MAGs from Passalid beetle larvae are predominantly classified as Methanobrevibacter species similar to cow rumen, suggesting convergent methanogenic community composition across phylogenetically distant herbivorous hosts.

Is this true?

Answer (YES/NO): NO